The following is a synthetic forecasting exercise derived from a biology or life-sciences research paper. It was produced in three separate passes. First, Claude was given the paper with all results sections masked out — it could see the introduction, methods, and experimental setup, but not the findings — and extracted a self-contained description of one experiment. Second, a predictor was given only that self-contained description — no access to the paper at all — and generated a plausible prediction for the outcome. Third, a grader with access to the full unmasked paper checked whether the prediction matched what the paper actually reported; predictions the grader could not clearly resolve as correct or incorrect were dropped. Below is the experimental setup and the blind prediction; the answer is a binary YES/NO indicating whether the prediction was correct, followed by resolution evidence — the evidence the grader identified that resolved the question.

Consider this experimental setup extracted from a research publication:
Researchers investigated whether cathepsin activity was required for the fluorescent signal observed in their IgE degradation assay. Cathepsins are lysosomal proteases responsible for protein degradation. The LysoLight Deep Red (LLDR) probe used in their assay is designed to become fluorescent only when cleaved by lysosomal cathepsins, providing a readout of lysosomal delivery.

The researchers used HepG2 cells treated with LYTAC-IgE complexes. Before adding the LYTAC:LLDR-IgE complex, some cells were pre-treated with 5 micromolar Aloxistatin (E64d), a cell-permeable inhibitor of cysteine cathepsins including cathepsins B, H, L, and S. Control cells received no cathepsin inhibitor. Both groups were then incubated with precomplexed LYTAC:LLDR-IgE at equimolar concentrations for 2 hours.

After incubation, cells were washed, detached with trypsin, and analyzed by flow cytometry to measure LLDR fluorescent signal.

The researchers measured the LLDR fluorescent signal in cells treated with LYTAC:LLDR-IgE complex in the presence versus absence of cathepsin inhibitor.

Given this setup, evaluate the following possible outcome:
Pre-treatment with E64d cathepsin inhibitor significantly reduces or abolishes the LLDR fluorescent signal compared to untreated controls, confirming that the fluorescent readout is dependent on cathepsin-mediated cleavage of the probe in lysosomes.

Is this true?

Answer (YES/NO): YES